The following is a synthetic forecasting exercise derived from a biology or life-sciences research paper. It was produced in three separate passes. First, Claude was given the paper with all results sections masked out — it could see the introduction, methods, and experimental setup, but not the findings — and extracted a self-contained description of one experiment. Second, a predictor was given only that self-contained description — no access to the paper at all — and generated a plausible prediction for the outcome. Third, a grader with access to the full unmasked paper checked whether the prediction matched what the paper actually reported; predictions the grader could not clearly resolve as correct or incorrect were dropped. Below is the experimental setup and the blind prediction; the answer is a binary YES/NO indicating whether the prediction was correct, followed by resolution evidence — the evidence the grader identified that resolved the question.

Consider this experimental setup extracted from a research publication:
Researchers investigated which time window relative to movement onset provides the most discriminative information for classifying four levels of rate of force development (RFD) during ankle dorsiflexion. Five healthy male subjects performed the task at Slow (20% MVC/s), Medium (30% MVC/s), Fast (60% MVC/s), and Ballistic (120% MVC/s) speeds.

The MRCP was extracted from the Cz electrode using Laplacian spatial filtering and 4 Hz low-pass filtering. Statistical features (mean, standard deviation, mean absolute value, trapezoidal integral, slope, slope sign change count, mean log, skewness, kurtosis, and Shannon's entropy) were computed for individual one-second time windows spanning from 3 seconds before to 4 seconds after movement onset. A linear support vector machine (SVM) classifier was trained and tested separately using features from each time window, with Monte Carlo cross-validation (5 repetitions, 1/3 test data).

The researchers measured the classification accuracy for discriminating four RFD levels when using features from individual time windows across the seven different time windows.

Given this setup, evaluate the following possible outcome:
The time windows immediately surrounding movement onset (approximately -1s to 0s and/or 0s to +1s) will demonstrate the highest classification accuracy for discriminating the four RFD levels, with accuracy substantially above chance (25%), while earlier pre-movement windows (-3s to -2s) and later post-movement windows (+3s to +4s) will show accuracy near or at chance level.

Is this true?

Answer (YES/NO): NO